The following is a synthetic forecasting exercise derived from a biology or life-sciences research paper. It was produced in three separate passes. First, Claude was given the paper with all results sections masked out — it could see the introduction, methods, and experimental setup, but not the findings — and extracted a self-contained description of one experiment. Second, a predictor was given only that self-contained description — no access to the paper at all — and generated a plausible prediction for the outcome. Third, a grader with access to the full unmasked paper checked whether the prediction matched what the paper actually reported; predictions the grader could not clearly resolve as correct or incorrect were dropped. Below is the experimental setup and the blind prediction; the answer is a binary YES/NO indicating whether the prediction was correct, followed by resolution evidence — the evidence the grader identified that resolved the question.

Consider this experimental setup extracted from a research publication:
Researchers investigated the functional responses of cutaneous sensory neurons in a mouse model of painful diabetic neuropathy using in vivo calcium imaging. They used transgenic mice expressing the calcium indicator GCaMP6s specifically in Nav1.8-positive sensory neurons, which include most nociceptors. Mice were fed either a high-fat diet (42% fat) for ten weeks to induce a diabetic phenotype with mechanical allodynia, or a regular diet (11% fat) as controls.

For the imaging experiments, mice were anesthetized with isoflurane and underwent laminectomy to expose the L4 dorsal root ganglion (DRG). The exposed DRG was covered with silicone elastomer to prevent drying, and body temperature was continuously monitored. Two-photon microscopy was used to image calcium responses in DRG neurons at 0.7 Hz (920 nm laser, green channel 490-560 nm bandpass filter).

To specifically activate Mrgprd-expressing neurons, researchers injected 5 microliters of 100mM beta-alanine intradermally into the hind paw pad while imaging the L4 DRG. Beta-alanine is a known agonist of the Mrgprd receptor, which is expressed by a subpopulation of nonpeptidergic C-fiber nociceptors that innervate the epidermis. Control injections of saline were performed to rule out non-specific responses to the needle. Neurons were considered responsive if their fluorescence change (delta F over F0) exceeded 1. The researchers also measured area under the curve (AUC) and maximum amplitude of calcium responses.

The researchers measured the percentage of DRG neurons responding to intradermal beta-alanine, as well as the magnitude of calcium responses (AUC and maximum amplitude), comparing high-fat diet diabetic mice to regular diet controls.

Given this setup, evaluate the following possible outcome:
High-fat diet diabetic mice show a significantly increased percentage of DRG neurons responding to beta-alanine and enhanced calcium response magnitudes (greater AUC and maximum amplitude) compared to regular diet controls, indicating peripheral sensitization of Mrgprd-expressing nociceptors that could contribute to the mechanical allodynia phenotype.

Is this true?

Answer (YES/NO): NO